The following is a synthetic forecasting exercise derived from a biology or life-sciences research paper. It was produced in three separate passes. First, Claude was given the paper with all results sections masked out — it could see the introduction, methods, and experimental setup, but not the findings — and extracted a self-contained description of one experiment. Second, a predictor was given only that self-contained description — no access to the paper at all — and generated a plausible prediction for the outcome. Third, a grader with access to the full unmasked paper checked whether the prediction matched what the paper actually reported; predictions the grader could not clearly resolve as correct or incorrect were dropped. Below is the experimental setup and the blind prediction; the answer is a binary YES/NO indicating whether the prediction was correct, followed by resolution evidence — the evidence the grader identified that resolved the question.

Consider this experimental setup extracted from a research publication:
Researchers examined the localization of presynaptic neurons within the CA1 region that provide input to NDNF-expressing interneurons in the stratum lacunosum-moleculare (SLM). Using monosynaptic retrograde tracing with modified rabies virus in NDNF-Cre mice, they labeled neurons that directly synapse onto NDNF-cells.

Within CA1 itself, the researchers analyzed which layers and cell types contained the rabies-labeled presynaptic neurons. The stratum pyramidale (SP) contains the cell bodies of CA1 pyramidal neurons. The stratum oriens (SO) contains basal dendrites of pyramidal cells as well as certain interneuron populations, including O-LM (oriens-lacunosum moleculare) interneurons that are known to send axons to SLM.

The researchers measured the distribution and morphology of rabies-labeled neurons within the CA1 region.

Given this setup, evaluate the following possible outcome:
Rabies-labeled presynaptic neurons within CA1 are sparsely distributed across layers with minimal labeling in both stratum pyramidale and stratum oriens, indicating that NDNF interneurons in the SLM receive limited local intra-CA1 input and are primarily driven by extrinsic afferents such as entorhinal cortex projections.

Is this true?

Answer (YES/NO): NO